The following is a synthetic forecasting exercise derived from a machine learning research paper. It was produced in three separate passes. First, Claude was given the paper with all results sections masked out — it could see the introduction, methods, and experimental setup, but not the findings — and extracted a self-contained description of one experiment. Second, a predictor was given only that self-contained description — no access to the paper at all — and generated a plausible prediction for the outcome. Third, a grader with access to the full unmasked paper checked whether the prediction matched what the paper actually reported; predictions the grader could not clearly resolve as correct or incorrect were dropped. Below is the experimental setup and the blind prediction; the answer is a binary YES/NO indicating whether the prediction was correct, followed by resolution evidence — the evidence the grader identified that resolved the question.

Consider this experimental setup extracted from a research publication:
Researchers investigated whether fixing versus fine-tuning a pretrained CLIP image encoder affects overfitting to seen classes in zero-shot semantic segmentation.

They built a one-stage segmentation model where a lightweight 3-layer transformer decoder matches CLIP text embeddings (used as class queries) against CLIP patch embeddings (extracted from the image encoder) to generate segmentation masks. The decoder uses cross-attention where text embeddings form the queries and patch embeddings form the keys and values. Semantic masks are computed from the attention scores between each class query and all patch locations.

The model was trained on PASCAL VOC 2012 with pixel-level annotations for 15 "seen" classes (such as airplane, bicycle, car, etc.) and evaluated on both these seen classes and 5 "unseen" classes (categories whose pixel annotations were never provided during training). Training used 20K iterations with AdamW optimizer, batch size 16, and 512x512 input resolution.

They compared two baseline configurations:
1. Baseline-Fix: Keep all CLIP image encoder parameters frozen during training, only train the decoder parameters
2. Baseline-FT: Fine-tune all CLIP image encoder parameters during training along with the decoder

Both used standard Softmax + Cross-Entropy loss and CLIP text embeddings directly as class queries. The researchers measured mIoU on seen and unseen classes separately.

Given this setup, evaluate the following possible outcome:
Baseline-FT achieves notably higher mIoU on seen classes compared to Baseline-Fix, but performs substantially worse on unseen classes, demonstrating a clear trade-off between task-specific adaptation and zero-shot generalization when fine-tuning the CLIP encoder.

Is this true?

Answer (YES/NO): YES